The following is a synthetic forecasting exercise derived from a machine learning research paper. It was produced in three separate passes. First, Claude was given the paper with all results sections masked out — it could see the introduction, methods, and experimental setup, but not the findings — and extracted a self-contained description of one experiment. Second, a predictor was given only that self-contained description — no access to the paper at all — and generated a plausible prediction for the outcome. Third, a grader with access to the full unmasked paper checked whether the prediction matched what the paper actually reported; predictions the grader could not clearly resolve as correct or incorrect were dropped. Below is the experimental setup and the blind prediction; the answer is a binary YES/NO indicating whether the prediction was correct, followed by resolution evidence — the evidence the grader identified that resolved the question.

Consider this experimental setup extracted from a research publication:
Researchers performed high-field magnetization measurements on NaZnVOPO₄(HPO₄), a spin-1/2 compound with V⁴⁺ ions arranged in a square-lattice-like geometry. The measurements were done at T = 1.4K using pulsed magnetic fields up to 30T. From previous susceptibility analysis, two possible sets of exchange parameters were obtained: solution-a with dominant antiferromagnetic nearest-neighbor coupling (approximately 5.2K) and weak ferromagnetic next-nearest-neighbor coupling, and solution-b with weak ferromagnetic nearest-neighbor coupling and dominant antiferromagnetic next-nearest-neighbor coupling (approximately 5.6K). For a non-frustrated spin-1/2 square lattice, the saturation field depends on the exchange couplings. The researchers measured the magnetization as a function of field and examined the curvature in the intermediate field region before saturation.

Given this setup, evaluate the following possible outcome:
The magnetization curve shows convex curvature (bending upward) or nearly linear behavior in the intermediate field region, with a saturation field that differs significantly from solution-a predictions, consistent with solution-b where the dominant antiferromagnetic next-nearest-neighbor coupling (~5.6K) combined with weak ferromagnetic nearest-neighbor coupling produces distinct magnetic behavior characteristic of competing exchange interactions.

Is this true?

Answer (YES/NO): NO